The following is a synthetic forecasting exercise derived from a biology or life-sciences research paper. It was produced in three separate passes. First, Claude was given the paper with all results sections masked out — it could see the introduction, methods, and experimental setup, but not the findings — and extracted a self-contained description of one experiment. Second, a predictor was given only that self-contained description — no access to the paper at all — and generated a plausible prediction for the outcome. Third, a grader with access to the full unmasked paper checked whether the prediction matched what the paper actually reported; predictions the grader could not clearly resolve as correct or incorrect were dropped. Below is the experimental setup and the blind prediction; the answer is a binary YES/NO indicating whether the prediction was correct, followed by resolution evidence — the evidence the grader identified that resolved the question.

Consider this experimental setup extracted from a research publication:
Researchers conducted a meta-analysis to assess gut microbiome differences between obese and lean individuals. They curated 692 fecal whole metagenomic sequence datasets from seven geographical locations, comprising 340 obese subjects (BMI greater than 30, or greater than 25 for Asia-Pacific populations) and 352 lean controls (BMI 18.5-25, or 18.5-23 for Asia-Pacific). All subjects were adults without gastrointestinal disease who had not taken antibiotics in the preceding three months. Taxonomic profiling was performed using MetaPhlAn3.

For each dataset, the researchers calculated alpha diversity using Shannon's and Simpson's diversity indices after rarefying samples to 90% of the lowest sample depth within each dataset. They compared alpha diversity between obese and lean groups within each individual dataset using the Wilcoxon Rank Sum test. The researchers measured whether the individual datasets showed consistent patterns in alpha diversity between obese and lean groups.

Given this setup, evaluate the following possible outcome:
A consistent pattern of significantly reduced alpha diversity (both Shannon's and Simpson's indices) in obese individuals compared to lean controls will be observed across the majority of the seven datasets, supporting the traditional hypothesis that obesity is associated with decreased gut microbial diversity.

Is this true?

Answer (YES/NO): NO